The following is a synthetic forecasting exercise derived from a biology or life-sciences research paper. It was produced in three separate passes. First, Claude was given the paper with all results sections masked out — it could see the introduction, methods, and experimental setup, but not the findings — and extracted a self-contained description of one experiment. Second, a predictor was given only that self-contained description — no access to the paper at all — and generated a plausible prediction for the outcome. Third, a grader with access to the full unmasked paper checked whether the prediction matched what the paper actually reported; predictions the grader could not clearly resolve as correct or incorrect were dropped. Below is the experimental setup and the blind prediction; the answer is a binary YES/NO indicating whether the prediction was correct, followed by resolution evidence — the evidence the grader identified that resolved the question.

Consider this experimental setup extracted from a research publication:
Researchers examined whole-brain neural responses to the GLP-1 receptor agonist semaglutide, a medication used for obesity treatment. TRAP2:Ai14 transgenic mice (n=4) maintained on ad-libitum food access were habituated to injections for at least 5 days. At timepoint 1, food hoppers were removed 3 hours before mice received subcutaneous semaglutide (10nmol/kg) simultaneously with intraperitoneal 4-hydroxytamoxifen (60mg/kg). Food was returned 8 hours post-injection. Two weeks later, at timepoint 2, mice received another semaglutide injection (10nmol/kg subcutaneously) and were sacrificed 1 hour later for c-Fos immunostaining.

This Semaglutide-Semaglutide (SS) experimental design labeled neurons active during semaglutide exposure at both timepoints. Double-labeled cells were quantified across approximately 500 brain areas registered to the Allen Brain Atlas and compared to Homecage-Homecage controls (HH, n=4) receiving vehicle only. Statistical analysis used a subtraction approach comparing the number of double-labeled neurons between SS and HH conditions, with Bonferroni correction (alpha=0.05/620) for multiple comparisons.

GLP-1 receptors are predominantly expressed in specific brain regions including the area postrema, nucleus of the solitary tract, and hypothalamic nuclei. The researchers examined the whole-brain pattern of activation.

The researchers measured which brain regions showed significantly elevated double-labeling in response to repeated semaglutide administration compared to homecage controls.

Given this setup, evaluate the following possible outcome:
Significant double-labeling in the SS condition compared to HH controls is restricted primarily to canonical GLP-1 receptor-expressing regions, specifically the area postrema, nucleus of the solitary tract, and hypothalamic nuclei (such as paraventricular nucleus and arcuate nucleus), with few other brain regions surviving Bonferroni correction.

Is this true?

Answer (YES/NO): NO